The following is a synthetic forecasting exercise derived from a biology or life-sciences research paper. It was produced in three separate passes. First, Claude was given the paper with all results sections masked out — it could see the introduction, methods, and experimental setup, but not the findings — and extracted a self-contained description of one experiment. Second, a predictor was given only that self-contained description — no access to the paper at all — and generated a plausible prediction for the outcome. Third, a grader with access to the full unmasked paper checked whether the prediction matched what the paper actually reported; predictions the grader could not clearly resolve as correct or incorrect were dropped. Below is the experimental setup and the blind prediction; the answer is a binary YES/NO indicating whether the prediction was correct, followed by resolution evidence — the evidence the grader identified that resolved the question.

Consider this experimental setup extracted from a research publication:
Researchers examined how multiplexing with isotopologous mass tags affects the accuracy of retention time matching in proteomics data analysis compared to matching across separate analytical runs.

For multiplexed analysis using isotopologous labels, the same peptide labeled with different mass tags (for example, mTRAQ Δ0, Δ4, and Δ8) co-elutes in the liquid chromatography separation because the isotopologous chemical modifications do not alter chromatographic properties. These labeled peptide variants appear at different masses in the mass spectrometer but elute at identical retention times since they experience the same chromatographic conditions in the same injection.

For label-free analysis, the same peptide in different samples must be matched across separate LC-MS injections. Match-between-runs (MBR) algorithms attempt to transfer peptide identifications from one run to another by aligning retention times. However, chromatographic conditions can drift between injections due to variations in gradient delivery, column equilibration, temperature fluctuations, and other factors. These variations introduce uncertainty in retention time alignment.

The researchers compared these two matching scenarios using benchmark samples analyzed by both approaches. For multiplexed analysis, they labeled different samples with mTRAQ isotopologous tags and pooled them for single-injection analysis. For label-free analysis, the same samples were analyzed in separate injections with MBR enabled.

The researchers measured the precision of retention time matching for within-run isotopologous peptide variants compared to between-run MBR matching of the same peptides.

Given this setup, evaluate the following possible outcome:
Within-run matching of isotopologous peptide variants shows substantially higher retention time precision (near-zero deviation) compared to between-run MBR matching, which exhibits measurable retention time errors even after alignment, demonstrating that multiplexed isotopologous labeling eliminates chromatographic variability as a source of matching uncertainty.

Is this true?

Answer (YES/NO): YES